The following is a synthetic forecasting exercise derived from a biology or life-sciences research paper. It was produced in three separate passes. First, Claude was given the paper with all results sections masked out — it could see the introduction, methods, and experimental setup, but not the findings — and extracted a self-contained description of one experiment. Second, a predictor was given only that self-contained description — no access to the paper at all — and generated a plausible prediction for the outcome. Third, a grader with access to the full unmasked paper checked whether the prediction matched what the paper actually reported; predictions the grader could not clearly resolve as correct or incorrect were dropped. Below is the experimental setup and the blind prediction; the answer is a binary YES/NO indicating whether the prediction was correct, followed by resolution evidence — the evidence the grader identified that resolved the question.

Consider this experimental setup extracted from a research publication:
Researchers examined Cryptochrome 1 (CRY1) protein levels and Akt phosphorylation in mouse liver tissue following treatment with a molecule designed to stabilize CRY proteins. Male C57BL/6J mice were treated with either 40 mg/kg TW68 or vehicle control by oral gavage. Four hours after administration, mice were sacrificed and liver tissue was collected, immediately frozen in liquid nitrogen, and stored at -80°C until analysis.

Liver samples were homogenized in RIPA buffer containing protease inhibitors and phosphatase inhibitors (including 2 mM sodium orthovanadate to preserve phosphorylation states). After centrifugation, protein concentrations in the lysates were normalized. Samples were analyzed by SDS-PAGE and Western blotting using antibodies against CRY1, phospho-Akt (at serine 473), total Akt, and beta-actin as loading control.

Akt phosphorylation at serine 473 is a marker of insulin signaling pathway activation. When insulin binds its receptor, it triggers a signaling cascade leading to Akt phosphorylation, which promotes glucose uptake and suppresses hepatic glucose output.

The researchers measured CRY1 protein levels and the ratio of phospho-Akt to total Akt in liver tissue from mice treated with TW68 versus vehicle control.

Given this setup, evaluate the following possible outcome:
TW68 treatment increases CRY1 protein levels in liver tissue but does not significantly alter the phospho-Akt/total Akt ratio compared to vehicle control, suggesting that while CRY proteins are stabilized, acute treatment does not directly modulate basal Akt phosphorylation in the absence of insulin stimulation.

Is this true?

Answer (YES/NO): NO